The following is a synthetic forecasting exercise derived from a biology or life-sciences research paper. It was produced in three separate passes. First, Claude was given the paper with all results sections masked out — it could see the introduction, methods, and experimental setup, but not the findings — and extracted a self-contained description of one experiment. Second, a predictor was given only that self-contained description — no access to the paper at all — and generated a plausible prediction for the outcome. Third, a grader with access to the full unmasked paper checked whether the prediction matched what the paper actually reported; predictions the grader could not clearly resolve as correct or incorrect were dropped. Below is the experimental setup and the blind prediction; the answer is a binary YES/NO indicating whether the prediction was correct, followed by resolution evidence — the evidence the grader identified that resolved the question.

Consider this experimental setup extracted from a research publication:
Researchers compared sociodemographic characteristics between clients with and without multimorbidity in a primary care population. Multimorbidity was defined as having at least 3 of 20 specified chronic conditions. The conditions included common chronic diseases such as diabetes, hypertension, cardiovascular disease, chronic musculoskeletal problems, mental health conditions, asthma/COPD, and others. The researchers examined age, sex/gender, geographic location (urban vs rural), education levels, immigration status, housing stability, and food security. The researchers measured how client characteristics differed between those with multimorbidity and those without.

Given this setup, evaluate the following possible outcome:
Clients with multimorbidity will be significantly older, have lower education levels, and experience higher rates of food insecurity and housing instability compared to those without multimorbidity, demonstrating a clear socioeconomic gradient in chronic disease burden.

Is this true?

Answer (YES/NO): YES